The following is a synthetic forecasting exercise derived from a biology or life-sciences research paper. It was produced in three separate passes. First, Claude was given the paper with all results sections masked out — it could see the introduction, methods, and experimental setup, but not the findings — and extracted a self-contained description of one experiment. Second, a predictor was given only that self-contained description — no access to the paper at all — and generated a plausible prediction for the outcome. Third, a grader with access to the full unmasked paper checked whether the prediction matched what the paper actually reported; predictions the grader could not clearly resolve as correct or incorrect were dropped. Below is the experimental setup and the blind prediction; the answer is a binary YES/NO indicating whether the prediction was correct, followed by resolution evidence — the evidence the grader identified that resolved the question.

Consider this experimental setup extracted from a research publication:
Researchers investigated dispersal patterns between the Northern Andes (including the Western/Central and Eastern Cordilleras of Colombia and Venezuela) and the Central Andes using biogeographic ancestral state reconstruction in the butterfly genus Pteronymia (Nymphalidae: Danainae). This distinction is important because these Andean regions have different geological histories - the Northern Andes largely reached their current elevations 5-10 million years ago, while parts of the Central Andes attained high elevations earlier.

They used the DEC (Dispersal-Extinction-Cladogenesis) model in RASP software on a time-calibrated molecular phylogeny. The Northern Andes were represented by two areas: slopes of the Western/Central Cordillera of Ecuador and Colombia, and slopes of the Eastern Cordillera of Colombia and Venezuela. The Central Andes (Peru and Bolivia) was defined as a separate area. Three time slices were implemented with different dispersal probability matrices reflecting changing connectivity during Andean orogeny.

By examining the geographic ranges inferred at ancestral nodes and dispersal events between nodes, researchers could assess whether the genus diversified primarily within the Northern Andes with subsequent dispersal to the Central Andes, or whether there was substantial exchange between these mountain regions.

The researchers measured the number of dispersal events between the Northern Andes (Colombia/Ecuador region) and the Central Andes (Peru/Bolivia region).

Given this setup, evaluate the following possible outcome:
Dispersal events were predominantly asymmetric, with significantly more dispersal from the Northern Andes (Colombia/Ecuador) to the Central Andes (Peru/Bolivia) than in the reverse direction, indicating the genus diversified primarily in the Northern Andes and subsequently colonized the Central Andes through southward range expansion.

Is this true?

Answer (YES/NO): YES